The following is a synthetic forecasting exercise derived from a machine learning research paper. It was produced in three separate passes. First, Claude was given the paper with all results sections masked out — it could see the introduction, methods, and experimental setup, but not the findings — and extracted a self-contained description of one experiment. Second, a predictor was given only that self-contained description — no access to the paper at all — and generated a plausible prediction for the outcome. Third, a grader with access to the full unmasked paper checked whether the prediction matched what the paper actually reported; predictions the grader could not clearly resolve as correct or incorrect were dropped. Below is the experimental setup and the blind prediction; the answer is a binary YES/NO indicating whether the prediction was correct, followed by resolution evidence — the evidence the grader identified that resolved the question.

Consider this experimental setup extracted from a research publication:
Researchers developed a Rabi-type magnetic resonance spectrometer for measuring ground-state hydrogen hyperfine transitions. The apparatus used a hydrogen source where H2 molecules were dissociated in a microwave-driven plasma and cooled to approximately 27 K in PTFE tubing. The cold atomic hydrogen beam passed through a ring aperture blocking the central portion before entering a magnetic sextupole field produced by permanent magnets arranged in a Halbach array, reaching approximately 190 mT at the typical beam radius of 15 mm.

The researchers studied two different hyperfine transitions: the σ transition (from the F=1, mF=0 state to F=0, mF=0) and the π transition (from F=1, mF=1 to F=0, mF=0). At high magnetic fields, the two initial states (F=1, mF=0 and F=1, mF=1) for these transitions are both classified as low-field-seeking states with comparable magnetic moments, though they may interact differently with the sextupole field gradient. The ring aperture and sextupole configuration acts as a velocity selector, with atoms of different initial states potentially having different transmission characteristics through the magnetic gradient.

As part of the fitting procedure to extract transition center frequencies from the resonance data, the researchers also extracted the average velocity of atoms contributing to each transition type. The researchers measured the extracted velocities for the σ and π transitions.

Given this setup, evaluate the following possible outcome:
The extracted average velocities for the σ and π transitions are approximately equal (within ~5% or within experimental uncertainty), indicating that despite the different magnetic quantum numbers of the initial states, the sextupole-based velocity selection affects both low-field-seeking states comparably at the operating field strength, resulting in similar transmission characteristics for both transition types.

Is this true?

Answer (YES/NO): NO